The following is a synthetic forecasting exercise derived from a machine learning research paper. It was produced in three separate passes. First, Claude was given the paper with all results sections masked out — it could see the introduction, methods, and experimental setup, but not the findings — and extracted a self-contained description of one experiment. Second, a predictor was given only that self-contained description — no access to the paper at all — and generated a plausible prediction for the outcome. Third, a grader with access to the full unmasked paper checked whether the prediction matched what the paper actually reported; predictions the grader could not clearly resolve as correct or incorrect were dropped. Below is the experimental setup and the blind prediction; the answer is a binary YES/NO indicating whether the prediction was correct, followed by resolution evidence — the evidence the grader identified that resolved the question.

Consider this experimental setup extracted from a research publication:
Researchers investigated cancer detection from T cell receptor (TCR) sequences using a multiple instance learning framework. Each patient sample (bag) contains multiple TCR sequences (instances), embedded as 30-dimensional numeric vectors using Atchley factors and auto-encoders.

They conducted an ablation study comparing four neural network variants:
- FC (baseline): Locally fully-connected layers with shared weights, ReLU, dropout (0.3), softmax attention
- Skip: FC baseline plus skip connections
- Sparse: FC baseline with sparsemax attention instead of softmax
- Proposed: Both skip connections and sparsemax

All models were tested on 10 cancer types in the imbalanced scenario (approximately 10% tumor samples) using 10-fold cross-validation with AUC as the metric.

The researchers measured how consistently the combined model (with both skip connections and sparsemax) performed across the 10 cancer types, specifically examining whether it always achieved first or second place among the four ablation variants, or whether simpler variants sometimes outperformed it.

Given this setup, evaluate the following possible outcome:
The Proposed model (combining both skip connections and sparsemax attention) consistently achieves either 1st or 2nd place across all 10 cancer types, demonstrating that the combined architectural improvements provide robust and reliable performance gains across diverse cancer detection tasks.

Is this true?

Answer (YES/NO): YES